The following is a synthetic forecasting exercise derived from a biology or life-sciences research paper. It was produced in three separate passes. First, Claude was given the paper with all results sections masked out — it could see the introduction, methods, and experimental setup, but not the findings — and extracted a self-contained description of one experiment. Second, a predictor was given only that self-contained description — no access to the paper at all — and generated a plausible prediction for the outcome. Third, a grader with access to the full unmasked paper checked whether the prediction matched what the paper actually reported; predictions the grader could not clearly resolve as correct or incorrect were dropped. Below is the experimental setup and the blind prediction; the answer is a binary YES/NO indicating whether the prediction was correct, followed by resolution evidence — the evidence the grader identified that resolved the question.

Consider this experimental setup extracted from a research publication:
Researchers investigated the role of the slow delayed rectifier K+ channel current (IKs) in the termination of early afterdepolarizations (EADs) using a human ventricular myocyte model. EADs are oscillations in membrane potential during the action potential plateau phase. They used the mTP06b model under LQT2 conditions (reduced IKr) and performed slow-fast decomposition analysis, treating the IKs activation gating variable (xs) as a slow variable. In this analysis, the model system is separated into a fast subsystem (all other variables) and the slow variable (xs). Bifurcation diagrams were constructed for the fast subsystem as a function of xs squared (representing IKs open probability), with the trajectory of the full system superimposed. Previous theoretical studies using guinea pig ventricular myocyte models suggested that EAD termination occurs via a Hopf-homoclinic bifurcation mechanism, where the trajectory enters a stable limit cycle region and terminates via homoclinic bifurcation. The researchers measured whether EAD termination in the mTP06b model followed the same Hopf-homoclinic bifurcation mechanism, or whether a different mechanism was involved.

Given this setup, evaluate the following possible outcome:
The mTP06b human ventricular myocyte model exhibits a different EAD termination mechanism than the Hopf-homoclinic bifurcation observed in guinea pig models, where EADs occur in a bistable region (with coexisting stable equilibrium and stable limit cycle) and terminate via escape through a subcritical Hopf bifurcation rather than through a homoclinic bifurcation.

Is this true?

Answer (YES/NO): NO